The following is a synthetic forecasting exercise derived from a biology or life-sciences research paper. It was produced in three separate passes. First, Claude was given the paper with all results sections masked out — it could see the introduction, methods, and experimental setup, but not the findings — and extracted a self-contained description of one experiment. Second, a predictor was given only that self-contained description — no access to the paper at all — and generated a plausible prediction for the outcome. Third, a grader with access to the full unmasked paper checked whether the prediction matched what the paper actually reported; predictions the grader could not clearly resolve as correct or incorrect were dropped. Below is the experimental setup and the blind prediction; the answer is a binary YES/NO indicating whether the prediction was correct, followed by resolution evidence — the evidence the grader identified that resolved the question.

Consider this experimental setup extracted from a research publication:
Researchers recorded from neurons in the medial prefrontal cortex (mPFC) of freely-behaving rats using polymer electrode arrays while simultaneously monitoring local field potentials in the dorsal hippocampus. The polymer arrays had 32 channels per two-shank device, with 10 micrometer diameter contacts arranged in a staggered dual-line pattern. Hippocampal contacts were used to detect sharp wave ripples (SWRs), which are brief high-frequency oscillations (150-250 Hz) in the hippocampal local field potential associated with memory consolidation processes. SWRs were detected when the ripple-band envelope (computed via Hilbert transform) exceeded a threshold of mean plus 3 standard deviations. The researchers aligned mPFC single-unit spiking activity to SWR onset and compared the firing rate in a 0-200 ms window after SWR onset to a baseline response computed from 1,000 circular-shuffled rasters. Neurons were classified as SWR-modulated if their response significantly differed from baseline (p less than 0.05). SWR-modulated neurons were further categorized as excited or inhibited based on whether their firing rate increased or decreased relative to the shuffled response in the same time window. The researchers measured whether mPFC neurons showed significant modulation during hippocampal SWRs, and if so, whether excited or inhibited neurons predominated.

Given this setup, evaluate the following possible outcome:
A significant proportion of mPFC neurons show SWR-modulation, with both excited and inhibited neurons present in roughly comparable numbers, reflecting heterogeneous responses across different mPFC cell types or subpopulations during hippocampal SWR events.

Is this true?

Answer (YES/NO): NO